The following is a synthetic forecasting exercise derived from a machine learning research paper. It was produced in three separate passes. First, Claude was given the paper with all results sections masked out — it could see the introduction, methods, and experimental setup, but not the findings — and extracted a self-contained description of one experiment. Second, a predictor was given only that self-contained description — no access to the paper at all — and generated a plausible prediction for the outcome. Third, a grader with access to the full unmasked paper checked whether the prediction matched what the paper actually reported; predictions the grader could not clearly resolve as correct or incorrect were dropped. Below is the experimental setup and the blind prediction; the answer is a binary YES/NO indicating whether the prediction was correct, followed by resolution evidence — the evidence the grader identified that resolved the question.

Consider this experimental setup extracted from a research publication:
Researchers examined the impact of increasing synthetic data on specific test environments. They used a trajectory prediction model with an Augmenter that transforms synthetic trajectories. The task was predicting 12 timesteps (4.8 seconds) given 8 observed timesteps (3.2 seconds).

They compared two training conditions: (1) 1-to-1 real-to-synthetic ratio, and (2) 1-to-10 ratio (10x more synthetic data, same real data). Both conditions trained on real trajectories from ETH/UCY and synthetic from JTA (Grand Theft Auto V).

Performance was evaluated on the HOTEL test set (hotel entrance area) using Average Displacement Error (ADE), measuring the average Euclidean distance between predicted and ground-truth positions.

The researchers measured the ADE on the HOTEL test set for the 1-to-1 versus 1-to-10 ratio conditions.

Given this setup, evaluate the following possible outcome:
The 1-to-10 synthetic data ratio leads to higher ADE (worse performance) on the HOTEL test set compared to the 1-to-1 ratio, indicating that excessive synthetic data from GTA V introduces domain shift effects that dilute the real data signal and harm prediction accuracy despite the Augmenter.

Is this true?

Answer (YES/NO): YES